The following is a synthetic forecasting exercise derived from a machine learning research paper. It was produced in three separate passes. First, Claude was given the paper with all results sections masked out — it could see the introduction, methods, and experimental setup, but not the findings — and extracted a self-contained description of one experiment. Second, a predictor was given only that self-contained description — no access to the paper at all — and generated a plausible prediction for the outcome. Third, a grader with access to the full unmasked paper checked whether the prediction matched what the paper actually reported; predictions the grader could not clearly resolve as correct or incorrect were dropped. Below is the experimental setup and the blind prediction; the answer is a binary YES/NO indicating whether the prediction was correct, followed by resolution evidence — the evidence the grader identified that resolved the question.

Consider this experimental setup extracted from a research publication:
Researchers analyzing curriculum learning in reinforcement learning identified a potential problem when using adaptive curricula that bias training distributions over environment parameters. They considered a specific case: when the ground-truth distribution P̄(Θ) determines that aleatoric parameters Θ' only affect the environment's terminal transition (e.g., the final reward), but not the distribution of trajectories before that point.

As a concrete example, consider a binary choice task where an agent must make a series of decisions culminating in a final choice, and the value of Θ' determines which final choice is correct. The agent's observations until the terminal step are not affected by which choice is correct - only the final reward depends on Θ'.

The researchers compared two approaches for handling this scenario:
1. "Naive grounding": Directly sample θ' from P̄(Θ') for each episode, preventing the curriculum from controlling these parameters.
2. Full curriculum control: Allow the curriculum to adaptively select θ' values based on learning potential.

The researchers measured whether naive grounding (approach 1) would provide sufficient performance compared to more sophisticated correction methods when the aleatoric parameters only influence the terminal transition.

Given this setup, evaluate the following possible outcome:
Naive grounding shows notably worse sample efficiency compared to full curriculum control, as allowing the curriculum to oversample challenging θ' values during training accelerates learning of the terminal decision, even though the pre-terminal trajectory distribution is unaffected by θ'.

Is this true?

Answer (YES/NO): NO